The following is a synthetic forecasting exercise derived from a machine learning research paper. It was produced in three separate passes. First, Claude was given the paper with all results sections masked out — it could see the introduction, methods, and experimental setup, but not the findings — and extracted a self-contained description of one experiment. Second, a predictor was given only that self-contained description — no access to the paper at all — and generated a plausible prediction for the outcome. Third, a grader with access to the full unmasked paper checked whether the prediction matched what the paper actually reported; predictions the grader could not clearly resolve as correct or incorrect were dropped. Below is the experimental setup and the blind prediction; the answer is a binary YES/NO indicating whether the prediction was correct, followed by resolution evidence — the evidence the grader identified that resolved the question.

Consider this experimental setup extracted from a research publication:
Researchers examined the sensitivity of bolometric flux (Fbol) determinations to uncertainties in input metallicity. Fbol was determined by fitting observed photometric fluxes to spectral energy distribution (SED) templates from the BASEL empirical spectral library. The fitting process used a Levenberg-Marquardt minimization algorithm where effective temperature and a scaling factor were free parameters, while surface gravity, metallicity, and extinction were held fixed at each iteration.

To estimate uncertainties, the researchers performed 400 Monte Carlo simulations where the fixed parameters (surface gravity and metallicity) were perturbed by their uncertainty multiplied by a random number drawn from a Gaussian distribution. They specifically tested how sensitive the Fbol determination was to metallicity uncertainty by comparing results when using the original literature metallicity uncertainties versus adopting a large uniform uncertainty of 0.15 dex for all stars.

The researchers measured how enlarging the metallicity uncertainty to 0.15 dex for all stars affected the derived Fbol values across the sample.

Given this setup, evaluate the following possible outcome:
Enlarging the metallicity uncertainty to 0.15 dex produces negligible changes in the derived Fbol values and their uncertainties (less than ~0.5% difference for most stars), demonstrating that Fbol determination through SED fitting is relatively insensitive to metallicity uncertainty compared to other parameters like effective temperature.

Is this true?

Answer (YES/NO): YES